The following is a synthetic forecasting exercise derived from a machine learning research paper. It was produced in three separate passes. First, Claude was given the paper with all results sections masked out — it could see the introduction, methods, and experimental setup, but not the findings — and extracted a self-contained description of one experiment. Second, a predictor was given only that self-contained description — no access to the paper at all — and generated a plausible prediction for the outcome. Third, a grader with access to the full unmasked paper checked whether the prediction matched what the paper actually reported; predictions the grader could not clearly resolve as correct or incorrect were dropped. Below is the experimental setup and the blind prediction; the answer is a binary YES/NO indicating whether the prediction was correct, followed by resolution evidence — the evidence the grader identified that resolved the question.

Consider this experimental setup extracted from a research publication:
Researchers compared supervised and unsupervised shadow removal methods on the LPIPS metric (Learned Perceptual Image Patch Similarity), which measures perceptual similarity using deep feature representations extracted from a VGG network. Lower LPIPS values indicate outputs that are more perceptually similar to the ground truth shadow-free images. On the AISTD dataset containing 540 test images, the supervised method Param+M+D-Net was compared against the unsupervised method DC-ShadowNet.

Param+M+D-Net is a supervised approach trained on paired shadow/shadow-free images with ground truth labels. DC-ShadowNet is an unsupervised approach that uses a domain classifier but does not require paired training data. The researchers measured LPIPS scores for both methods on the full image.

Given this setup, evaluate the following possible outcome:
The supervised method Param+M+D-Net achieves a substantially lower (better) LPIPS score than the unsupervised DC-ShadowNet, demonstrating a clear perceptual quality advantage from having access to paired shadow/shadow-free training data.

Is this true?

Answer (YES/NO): YES